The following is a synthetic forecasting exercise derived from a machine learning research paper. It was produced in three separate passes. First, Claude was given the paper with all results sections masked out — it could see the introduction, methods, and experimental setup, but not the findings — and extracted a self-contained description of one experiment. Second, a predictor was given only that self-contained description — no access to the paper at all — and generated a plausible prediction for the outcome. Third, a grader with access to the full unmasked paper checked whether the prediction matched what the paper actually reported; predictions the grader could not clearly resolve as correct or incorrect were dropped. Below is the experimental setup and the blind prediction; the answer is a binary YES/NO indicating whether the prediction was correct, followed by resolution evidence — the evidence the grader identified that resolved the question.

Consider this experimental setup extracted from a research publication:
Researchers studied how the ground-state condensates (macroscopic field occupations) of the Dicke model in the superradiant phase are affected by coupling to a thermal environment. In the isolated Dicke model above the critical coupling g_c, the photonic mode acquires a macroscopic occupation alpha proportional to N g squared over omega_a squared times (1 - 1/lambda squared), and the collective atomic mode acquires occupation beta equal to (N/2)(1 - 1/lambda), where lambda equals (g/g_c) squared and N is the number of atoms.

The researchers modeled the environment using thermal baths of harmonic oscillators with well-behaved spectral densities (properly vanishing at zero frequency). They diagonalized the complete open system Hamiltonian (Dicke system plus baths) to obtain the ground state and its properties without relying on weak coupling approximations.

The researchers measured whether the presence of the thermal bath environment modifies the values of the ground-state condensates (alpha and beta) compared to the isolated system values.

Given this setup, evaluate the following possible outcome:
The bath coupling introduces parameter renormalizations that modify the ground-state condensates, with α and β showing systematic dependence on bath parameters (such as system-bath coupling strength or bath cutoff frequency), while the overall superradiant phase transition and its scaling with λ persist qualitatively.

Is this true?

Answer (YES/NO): NO